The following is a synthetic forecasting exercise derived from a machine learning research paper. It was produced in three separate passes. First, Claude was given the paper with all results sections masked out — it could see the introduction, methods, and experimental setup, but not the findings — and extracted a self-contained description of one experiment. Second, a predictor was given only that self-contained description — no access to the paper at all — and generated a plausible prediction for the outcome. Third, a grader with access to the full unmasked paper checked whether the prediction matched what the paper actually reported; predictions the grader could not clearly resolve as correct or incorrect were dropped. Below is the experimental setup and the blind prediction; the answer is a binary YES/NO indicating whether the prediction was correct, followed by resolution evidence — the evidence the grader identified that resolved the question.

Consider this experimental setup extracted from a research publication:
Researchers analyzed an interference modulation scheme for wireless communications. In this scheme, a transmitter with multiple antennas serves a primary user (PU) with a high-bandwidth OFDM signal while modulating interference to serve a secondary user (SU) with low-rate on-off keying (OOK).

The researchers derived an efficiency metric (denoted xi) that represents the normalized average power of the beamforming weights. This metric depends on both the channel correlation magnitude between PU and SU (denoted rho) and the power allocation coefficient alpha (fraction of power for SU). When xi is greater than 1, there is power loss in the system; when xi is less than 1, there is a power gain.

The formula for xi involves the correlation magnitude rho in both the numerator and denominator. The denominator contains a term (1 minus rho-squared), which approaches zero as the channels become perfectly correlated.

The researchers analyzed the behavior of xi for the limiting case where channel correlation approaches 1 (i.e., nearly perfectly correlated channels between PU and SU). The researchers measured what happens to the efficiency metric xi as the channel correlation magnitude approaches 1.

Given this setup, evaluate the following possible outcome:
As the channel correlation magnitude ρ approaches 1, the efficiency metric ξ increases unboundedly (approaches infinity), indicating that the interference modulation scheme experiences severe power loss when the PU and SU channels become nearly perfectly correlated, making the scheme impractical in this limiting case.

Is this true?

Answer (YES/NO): YES